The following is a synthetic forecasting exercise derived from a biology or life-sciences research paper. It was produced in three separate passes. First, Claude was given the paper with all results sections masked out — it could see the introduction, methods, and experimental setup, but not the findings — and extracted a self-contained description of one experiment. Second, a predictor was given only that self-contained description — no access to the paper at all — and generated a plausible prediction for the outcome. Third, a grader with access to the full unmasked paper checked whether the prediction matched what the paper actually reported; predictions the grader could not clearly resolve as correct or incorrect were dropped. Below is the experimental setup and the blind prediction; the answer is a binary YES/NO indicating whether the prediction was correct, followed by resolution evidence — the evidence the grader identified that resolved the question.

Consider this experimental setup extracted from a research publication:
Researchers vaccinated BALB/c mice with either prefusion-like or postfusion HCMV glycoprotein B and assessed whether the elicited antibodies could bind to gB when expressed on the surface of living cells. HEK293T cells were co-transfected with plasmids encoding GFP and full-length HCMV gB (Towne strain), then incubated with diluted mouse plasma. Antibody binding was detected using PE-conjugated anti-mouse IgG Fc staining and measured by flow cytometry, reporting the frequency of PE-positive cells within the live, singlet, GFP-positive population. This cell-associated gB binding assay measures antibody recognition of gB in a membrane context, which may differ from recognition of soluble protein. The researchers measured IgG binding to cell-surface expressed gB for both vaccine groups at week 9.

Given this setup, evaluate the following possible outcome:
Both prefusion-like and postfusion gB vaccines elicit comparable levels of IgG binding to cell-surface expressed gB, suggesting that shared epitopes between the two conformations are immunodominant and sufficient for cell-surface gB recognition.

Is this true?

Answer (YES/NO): NO